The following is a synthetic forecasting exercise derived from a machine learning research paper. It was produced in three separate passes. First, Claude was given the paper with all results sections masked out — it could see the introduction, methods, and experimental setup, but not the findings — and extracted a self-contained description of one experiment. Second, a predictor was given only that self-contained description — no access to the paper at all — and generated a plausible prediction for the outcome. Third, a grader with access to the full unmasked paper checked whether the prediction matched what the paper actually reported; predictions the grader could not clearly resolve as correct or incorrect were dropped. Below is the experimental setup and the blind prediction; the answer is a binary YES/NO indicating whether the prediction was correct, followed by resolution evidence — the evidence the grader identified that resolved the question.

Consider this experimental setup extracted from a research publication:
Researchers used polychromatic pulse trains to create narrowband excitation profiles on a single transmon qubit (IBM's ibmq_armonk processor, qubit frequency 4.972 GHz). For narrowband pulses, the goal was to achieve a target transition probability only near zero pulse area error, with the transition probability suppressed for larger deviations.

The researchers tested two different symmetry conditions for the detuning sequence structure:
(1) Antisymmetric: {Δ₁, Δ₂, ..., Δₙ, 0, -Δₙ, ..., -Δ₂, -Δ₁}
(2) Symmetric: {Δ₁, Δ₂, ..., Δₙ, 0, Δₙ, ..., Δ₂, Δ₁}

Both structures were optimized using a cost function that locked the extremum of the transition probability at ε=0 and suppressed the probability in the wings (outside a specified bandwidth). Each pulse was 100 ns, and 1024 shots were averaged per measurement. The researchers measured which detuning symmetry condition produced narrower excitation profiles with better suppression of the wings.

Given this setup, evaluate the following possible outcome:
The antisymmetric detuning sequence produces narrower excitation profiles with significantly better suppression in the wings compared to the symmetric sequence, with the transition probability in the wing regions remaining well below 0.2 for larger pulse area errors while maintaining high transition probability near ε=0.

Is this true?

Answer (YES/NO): NO